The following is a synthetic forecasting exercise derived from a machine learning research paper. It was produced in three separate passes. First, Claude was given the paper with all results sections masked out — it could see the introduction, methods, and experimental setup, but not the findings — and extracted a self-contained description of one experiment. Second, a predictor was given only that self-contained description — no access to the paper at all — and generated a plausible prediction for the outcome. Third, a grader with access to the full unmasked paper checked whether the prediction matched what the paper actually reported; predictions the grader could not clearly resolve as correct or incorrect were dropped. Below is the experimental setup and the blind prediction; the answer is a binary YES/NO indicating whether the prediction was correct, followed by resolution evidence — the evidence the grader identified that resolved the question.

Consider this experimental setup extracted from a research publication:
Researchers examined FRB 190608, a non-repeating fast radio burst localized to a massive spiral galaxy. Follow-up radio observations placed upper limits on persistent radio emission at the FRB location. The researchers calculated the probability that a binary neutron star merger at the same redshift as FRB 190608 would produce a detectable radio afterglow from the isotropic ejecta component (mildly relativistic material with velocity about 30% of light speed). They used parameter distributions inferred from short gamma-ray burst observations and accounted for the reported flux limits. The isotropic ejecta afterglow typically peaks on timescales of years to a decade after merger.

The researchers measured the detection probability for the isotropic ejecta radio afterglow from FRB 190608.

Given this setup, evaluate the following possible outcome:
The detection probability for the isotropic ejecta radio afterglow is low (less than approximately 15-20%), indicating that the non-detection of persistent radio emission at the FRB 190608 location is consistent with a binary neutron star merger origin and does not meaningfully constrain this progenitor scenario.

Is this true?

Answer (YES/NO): NO